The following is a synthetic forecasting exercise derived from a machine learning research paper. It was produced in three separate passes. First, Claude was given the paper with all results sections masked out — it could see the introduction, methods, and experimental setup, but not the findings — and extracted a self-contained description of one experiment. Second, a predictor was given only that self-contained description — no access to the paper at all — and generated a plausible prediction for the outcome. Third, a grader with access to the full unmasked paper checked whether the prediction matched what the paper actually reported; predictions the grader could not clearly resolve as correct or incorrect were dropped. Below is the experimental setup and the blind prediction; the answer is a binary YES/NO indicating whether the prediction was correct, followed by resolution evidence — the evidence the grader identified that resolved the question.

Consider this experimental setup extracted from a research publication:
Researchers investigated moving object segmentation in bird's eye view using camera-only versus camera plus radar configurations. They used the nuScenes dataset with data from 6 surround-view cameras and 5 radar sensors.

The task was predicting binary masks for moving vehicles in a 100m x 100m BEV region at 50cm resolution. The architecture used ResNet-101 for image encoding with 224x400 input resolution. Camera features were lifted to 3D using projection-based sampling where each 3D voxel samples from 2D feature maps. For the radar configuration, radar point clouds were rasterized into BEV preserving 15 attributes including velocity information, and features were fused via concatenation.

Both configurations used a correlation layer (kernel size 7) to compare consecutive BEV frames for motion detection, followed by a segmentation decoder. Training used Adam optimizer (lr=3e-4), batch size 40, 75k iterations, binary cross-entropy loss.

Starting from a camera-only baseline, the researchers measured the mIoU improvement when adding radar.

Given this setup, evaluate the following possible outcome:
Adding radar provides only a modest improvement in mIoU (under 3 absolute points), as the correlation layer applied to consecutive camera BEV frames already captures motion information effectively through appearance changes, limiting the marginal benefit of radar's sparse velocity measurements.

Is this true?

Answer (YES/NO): NO